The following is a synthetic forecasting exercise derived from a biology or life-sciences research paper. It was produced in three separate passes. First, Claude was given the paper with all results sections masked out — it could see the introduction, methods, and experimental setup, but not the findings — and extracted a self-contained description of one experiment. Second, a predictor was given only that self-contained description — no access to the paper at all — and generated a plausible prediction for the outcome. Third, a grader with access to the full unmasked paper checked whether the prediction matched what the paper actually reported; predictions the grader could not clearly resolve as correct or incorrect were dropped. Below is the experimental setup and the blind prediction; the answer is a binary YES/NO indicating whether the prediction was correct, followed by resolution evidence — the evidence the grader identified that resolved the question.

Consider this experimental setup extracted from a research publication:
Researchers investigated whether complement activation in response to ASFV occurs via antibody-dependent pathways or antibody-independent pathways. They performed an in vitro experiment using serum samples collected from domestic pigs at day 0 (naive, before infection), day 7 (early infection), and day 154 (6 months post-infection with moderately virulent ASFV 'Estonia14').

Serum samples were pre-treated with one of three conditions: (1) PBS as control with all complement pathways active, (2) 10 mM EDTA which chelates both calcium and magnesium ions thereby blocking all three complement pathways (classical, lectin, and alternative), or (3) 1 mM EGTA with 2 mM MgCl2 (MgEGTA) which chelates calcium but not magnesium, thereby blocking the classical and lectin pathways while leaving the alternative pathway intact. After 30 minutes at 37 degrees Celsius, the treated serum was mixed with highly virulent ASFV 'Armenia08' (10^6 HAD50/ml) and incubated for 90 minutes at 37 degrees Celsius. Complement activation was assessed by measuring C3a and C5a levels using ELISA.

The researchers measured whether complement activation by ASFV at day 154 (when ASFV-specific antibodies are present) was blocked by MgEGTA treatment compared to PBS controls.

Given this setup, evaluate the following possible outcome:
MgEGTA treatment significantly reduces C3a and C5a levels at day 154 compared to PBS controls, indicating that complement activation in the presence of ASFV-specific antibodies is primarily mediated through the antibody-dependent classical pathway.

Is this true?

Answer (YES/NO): NO